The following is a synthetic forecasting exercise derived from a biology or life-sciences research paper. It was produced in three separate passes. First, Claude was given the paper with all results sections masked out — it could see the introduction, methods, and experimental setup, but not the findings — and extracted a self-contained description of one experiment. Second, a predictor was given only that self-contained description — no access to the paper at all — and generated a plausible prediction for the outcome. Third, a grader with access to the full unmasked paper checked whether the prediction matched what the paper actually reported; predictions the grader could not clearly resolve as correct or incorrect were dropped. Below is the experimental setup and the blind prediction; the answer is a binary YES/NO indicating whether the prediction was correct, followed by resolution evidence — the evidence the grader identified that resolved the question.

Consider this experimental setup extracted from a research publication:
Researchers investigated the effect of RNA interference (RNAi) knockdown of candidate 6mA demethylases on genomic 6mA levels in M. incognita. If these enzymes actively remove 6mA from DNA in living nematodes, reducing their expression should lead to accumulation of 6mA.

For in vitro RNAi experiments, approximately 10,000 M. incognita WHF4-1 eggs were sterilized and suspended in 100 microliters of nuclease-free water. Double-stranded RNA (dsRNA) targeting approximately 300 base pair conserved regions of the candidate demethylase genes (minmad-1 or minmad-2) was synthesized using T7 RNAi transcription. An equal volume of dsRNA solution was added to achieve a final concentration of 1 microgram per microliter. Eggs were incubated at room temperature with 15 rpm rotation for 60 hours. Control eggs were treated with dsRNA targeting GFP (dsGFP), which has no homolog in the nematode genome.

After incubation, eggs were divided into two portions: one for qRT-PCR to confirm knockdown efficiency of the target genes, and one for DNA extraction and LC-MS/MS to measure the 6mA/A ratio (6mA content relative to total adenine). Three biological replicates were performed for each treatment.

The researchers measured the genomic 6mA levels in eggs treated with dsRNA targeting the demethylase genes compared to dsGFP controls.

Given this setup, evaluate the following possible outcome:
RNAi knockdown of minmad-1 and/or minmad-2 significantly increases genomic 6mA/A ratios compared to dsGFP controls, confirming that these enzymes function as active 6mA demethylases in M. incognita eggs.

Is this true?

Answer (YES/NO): YES